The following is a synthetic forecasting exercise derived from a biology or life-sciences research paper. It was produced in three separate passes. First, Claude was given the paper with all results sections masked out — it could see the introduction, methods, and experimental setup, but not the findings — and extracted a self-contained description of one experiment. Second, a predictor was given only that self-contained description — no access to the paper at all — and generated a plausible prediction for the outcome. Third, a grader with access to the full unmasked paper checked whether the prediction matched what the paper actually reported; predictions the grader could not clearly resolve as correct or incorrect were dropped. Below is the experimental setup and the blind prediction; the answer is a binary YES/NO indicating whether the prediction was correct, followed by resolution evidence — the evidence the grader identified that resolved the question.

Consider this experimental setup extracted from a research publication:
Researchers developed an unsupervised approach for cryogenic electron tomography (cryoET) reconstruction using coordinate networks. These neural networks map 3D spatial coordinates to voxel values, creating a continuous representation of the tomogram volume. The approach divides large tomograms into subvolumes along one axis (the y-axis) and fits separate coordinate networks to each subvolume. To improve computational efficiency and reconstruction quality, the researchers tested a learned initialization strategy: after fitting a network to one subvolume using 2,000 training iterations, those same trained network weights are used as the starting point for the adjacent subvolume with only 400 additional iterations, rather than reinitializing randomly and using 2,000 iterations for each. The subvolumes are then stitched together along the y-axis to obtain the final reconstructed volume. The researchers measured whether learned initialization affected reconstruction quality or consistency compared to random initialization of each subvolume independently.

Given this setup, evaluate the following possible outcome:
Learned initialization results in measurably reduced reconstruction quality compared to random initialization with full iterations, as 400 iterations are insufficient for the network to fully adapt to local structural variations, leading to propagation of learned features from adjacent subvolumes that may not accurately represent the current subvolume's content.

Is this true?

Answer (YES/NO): NO